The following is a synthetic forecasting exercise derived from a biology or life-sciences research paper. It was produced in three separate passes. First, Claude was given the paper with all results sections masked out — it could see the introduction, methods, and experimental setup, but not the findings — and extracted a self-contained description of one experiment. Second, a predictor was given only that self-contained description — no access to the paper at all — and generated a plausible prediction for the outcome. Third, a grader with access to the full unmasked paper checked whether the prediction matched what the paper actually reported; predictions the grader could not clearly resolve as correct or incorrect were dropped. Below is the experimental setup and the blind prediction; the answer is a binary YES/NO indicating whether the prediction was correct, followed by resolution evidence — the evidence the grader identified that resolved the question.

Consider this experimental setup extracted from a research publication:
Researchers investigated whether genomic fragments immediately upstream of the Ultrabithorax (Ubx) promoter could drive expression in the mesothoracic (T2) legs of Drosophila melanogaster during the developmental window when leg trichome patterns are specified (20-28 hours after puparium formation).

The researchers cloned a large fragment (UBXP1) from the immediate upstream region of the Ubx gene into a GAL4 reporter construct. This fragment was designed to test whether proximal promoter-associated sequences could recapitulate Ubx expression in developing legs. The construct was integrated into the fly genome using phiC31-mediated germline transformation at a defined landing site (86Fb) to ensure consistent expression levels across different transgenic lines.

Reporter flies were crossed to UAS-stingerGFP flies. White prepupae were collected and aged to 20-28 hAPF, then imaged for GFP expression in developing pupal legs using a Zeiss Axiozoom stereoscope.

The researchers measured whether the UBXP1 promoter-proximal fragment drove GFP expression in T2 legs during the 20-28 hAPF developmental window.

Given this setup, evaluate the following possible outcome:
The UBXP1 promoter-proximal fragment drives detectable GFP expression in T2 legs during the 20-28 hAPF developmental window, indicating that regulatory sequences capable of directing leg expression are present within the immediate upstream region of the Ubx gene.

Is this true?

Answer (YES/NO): NO